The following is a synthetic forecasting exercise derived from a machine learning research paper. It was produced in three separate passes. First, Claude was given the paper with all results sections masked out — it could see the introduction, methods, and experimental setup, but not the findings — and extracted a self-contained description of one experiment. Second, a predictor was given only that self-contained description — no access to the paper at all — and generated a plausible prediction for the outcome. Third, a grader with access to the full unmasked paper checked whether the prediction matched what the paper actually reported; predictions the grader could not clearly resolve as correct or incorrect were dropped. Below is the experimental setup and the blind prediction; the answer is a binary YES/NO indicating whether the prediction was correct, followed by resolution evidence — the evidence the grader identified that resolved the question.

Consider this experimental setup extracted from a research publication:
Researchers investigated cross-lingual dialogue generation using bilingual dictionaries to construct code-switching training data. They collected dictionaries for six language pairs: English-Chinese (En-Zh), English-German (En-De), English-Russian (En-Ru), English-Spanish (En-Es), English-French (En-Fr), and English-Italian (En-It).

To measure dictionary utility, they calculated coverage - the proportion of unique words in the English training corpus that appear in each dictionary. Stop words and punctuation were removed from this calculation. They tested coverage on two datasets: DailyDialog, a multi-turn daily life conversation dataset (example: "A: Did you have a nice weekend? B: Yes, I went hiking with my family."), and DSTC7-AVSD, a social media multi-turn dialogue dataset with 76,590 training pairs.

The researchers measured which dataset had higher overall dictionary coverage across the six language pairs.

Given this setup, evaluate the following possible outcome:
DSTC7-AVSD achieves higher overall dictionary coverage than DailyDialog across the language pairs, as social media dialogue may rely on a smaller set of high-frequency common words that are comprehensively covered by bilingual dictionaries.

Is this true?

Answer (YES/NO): YES